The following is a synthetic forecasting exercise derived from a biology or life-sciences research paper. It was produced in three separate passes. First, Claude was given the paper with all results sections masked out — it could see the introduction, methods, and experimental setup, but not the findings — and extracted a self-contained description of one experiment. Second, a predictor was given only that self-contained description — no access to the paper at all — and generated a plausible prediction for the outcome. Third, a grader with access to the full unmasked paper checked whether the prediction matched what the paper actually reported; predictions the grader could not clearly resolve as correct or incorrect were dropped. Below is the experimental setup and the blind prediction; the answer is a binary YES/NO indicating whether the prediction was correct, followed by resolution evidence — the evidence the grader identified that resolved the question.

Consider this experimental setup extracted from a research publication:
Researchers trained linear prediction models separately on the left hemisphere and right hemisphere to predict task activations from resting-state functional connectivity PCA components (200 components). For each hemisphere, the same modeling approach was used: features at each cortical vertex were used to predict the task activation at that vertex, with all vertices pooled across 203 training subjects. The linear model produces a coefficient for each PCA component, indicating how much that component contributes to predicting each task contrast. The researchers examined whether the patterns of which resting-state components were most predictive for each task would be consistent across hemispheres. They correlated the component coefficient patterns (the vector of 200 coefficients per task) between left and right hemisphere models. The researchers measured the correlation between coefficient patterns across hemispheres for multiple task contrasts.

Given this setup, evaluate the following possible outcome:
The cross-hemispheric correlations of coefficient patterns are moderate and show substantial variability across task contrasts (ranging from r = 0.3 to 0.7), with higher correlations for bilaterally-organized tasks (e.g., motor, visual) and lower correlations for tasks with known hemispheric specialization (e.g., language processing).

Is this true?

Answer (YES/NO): NO